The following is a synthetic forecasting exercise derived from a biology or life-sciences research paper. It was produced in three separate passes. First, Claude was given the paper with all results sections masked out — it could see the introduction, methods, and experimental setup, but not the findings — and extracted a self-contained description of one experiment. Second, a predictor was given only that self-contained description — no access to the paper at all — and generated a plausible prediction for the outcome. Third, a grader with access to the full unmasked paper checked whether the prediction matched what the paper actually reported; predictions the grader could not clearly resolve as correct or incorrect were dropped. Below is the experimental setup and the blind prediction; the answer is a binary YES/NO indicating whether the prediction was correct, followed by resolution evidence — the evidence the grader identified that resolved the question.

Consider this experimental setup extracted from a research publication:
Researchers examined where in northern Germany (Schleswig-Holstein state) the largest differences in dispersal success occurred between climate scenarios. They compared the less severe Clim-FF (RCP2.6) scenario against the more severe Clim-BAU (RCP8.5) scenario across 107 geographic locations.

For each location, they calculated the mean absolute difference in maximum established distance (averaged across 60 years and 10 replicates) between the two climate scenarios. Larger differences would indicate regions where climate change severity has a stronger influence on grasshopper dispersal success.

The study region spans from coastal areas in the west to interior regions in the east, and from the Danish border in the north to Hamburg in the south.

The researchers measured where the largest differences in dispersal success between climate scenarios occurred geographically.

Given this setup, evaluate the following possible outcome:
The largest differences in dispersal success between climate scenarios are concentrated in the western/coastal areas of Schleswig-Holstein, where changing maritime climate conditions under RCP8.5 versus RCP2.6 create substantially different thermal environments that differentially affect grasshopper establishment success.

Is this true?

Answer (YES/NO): NO